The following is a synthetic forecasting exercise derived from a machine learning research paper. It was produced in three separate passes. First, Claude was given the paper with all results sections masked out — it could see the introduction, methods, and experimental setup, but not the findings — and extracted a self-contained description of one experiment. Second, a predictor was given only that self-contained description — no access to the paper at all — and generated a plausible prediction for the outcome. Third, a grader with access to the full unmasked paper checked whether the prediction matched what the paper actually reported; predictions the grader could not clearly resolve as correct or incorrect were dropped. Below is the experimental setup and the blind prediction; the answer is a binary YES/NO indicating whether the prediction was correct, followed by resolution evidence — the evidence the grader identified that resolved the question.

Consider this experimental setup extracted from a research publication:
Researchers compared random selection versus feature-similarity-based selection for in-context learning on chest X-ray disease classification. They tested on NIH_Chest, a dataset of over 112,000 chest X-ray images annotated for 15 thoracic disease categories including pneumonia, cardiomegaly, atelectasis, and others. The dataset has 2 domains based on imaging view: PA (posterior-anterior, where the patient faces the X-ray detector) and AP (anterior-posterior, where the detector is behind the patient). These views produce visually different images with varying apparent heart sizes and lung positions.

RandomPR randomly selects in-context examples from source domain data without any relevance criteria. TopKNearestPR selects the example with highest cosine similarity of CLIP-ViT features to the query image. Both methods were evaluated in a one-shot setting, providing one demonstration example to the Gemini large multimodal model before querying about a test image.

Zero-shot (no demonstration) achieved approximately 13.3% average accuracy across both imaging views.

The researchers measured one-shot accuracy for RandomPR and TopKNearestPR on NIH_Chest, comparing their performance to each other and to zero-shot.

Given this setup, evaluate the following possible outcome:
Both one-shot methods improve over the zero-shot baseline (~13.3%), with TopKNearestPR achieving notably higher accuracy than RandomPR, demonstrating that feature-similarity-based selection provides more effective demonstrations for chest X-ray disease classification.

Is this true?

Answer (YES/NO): NO